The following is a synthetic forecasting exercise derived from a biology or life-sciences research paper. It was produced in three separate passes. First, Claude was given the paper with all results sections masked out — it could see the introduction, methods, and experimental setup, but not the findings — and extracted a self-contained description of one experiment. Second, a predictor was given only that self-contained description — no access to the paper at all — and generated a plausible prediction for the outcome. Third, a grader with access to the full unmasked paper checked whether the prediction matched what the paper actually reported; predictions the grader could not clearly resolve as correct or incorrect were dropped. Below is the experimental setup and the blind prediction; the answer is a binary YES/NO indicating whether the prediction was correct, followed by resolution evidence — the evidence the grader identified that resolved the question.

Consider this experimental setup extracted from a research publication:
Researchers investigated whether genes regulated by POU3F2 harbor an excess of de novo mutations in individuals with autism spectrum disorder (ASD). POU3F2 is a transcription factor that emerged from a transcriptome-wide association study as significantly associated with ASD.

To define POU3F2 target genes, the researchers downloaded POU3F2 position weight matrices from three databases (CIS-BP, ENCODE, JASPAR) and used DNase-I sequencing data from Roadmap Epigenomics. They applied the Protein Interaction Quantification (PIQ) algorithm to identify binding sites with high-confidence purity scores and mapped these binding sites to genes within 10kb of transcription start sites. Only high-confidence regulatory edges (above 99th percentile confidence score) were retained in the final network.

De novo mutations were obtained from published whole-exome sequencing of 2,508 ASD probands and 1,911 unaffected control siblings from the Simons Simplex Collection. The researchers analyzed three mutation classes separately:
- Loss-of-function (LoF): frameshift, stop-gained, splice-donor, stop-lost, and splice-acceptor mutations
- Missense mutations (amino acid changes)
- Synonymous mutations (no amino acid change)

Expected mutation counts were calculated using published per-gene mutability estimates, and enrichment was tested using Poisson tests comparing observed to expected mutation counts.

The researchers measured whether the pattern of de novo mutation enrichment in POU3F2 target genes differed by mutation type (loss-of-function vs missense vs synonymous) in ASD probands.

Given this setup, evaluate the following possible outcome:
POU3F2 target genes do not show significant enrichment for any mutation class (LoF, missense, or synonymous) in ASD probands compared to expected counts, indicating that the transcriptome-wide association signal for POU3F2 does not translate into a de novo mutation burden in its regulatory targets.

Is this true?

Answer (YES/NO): NO